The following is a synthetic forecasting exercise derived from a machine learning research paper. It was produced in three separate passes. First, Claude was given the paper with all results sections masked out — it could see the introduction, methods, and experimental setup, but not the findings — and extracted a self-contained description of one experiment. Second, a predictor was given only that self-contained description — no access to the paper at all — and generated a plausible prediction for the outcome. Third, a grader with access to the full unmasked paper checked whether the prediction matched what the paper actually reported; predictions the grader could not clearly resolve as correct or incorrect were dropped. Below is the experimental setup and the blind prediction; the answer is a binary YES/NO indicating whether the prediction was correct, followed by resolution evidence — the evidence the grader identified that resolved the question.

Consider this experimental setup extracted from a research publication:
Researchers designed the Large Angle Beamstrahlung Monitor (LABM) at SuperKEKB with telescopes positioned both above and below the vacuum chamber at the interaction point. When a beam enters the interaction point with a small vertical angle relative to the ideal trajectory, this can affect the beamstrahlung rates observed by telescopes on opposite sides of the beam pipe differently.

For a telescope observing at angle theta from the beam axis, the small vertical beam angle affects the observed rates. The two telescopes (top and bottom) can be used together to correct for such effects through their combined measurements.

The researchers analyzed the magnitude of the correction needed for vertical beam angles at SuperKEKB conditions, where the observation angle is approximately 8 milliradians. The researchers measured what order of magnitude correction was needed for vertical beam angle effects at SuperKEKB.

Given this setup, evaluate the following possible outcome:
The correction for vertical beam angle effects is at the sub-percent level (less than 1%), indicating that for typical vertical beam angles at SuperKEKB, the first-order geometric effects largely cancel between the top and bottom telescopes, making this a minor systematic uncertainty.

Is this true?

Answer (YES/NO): NO